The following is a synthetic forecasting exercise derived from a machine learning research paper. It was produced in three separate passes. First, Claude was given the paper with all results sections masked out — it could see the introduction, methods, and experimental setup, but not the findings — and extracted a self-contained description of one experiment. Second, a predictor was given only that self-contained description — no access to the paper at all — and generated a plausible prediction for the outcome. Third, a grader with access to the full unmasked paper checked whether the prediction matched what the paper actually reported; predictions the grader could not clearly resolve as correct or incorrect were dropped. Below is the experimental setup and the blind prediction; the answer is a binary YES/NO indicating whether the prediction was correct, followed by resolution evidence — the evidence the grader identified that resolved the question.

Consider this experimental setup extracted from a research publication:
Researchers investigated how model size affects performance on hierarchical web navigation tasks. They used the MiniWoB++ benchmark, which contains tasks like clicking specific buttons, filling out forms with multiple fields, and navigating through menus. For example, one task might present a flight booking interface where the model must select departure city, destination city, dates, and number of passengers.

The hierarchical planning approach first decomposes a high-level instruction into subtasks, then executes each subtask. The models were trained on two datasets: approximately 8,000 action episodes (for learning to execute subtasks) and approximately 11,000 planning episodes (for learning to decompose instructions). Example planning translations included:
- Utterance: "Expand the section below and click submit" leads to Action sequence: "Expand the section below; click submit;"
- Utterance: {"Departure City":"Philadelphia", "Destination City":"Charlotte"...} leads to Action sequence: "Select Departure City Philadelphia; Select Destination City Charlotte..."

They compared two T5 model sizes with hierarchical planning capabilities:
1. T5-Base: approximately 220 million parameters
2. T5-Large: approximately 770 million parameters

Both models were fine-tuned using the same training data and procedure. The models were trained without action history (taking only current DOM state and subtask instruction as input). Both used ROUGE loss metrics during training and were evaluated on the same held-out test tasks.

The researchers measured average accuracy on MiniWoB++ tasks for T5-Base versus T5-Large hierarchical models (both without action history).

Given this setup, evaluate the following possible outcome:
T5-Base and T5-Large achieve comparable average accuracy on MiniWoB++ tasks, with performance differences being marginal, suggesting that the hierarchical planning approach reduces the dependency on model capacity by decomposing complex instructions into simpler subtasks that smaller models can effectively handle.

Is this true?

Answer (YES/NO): NO